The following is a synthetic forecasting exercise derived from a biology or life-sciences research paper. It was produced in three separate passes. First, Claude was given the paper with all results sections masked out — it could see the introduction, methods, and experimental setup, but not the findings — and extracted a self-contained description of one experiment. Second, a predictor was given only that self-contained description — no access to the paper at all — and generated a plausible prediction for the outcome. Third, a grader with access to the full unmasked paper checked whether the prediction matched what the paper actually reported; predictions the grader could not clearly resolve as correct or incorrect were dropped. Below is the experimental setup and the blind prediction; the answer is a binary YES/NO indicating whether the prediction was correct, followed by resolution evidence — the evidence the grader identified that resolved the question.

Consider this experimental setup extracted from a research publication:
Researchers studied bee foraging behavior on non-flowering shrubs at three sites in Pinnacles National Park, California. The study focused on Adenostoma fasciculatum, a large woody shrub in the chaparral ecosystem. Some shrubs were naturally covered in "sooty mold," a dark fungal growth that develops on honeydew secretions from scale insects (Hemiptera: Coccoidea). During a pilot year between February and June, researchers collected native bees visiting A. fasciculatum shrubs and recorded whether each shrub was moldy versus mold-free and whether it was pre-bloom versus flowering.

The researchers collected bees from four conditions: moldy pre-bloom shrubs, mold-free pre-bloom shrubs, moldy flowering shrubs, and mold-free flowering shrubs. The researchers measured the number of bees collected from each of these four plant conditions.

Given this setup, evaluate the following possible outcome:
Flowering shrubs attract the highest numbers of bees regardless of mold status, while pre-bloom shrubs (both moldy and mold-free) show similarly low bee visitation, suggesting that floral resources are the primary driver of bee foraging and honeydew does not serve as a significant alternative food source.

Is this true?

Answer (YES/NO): NO